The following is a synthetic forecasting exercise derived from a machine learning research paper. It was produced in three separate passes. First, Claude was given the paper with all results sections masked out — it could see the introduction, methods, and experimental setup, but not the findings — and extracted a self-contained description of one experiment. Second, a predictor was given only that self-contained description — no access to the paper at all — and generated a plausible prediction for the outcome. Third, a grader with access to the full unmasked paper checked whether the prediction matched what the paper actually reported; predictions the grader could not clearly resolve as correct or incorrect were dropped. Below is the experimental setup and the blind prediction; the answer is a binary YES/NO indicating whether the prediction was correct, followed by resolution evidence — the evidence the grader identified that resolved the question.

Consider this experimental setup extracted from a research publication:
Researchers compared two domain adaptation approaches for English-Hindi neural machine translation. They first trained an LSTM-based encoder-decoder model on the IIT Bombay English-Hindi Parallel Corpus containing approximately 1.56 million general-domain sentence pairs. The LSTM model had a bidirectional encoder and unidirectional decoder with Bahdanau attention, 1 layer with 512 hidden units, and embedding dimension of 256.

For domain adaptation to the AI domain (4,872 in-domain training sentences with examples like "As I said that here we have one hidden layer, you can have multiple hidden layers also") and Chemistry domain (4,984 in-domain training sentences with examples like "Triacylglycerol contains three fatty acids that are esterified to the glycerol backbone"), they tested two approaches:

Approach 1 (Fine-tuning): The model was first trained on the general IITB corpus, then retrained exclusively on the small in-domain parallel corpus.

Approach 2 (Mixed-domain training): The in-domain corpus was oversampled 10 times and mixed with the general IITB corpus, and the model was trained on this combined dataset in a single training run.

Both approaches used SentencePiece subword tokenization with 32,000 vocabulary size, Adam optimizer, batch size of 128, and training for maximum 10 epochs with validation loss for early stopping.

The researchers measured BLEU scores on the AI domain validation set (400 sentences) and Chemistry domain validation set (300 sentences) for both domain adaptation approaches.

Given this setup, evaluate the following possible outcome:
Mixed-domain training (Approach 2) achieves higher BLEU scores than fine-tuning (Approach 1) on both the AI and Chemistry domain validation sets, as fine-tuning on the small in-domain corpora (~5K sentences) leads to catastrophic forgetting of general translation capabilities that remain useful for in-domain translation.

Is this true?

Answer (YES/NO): YES